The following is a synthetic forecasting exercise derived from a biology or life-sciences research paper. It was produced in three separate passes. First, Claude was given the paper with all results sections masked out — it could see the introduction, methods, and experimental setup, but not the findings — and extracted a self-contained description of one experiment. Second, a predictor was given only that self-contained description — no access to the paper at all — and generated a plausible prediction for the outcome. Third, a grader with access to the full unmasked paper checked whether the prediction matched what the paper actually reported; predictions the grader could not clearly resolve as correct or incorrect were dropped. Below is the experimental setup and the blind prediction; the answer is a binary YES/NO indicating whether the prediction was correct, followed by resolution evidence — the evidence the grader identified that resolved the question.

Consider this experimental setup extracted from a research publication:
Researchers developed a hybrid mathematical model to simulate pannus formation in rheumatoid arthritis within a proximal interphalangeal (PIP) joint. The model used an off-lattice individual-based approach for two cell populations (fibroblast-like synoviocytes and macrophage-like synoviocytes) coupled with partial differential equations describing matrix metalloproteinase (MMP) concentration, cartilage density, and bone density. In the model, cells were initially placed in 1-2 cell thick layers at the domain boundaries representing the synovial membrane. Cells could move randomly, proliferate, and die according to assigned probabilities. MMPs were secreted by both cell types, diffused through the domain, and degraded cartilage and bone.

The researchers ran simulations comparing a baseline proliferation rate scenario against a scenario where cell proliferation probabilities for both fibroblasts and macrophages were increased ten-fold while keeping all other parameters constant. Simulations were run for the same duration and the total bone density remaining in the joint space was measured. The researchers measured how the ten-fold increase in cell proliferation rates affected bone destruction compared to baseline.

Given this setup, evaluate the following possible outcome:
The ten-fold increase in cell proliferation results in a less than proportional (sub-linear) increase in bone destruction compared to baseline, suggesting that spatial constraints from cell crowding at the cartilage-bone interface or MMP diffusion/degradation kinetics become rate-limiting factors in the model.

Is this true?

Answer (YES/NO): NO